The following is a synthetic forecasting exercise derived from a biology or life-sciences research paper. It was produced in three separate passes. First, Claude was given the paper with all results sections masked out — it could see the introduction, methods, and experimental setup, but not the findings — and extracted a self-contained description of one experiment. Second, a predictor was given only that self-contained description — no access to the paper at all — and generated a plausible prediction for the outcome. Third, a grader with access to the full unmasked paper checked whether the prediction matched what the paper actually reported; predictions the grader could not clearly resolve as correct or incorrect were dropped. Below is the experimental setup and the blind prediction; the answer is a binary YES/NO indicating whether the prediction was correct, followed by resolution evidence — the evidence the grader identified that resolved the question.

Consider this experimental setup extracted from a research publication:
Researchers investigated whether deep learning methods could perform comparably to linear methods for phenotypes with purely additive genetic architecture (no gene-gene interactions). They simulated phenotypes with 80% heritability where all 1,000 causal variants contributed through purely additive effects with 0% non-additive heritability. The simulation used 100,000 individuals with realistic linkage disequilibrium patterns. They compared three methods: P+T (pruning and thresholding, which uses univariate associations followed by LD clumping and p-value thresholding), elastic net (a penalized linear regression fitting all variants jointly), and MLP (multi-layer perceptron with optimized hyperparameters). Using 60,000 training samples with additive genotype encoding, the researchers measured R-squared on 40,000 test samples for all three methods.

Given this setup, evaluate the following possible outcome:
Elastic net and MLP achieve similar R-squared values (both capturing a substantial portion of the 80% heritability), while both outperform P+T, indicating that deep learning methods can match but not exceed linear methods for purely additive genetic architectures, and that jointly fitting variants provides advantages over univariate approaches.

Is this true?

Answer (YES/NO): NO